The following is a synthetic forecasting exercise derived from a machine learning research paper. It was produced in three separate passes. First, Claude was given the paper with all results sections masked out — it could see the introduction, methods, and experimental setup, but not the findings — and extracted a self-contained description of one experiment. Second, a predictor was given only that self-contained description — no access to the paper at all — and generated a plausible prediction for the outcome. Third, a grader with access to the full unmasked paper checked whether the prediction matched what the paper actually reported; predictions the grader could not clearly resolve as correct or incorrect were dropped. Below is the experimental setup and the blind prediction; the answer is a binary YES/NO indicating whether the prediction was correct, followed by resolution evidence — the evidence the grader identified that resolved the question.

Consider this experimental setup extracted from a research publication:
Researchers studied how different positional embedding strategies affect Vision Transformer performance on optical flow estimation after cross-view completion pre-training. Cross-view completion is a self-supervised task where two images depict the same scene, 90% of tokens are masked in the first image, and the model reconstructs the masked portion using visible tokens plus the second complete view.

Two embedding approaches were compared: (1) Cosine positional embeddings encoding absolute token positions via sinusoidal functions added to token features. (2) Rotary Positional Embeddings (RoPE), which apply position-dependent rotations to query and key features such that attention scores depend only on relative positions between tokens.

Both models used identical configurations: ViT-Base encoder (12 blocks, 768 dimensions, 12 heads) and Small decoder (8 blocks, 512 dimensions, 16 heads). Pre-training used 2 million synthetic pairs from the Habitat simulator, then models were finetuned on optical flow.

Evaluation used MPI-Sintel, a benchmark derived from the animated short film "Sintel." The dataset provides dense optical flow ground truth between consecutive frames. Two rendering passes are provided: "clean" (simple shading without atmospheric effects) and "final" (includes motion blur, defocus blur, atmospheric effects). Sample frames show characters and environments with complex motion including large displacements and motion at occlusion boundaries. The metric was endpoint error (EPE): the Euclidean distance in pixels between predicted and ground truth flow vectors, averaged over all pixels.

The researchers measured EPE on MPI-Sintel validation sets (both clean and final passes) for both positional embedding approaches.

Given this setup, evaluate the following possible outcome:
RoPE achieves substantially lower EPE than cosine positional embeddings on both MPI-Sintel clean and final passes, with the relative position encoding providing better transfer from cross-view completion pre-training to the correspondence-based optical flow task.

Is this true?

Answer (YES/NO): NO